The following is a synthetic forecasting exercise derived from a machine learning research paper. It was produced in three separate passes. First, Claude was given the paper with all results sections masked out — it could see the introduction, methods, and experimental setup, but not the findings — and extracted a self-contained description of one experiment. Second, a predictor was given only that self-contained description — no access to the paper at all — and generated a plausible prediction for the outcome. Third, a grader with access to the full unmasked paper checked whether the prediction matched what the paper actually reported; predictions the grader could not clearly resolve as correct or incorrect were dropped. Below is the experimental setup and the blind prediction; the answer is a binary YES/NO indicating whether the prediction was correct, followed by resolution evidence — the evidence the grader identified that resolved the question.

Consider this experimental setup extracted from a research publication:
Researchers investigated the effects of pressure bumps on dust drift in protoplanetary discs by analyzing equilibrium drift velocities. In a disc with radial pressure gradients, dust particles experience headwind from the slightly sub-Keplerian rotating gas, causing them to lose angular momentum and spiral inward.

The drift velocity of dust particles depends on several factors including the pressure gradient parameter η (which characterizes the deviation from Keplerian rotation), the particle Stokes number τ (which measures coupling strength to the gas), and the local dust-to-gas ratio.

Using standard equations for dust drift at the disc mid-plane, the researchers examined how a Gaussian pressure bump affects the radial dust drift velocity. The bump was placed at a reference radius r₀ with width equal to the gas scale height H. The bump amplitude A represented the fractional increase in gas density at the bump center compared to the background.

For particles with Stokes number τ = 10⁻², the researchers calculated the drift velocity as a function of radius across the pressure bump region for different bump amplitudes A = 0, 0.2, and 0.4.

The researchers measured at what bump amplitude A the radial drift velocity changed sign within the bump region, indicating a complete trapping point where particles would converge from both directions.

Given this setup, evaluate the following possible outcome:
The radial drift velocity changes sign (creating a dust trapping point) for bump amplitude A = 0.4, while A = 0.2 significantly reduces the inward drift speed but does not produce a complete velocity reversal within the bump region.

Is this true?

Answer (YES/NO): YES